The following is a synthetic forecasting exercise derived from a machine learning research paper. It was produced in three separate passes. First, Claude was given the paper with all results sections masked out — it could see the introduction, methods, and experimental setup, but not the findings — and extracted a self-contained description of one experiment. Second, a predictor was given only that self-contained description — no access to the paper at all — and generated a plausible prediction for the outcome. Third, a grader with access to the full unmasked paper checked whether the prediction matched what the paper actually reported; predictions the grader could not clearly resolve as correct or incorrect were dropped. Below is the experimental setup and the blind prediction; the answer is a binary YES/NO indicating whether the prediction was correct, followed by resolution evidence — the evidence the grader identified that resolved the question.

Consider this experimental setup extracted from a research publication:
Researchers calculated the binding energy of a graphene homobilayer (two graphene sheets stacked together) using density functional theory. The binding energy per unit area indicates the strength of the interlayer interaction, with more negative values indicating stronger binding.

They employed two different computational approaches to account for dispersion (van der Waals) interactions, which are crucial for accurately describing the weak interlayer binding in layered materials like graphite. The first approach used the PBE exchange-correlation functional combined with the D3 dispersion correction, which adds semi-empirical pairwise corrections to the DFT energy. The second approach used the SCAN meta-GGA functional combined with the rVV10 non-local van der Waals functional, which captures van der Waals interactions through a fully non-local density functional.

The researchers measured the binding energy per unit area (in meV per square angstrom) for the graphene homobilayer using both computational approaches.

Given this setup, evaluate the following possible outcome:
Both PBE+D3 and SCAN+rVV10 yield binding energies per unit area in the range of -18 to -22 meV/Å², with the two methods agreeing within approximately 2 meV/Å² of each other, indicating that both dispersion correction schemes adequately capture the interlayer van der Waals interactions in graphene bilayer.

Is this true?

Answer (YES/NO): NO